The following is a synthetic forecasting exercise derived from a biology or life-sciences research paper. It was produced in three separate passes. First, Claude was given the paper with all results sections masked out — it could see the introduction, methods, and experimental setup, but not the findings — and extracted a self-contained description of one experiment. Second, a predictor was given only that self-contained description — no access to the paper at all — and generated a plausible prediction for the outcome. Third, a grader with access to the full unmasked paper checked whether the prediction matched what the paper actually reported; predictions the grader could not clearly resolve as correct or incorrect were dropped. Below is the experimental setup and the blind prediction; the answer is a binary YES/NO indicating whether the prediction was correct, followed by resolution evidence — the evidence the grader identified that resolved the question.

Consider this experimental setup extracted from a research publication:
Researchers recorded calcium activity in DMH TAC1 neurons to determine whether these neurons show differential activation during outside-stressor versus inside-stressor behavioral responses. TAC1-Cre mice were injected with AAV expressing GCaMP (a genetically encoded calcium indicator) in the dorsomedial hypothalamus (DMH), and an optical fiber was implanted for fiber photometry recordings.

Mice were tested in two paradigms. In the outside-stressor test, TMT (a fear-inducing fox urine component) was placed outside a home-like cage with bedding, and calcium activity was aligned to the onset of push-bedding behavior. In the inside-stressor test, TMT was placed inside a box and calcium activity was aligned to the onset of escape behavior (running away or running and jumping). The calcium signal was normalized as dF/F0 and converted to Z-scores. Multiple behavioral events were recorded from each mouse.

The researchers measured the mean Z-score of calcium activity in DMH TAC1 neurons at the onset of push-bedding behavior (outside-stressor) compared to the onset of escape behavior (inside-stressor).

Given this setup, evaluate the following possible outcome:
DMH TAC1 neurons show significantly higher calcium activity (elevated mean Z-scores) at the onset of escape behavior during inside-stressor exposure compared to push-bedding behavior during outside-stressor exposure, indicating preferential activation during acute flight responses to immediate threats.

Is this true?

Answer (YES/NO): NO